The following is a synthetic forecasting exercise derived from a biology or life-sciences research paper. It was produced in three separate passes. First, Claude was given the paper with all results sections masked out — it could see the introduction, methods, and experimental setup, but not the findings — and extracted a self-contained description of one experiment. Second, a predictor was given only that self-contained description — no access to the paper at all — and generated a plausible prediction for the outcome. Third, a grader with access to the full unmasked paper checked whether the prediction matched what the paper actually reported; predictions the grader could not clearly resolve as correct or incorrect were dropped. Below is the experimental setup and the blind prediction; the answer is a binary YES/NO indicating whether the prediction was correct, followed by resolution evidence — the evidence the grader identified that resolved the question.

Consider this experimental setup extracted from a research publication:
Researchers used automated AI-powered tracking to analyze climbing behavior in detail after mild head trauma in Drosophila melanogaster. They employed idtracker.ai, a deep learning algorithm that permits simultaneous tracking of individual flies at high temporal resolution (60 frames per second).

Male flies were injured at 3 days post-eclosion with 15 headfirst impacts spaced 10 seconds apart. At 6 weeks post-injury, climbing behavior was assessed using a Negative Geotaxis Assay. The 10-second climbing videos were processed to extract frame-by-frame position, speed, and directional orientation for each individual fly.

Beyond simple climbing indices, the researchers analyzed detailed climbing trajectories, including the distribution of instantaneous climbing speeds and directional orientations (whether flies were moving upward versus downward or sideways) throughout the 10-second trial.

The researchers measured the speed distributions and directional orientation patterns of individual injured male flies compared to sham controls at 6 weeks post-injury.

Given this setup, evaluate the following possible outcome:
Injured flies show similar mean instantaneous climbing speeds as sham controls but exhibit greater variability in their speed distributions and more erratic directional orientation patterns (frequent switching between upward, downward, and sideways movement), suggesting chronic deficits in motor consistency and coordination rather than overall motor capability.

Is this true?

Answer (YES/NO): NO